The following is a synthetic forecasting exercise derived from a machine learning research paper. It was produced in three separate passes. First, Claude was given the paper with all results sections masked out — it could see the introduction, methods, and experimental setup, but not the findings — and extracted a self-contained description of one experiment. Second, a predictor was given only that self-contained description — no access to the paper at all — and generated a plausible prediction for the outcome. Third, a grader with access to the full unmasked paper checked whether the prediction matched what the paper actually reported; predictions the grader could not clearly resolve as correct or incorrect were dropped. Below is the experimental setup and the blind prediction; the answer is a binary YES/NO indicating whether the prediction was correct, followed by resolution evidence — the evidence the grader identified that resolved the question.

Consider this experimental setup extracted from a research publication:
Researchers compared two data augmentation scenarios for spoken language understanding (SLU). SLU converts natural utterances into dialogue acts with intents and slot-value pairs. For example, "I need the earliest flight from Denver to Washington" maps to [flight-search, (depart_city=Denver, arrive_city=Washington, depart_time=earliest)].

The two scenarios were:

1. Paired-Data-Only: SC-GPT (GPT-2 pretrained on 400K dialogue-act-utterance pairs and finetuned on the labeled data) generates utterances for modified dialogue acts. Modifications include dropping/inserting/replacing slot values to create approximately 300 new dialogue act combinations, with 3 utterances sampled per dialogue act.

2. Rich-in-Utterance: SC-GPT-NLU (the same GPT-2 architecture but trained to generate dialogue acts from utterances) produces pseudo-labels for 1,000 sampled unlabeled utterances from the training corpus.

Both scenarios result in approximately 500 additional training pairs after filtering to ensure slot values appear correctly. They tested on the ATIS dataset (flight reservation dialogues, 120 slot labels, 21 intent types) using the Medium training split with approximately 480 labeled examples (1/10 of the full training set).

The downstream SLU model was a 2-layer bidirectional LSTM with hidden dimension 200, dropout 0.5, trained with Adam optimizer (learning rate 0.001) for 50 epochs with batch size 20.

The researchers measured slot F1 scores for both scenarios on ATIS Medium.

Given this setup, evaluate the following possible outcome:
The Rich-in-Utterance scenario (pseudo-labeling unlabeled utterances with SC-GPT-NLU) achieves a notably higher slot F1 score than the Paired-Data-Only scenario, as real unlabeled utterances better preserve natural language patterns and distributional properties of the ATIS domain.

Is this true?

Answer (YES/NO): NO